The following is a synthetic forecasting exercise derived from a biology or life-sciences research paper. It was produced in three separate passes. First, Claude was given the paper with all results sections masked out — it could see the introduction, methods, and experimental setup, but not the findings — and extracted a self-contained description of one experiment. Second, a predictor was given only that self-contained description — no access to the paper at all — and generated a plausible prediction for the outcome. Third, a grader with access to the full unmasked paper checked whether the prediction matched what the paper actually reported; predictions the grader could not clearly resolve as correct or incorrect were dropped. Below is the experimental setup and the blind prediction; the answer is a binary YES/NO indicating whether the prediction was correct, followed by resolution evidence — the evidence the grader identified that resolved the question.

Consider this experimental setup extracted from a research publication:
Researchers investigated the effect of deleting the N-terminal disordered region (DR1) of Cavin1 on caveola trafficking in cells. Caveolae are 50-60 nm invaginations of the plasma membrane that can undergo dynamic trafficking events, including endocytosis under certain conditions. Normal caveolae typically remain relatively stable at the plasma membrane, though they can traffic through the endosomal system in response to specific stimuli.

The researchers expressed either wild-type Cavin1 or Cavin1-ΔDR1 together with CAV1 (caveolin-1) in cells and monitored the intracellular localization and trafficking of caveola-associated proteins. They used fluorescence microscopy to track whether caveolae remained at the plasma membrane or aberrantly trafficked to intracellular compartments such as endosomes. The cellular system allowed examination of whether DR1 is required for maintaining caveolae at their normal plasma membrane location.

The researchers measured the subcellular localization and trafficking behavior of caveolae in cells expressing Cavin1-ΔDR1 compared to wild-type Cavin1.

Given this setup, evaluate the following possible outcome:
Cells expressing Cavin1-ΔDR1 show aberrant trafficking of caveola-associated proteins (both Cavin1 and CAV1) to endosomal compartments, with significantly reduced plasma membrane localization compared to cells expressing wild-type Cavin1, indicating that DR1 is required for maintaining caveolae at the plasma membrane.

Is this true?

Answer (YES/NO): YES